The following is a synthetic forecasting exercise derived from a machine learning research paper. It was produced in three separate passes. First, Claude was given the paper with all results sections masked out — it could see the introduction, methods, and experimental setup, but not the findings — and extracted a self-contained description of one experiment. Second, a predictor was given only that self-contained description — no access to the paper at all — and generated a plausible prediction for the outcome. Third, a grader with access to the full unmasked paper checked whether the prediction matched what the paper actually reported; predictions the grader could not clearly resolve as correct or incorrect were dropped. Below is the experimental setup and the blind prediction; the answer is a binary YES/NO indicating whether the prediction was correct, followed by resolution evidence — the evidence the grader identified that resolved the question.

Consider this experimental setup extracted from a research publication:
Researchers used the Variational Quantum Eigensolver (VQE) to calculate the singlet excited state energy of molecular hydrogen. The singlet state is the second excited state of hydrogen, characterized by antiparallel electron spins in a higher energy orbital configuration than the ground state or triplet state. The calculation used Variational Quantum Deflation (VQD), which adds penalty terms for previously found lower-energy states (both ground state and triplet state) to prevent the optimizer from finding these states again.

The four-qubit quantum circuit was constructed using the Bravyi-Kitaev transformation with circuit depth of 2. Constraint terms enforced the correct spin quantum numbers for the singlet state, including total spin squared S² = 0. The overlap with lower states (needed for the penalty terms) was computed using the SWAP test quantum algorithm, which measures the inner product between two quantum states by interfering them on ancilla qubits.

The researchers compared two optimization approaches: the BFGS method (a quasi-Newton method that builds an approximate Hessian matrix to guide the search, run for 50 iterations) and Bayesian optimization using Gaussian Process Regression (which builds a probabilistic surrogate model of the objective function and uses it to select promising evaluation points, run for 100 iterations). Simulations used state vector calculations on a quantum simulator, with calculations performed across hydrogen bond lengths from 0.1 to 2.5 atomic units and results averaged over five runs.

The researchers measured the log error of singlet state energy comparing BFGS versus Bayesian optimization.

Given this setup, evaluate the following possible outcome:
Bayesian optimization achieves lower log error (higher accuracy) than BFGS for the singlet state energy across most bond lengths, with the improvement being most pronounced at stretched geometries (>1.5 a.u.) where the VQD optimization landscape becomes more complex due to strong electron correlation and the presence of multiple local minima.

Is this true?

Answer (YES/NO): NO